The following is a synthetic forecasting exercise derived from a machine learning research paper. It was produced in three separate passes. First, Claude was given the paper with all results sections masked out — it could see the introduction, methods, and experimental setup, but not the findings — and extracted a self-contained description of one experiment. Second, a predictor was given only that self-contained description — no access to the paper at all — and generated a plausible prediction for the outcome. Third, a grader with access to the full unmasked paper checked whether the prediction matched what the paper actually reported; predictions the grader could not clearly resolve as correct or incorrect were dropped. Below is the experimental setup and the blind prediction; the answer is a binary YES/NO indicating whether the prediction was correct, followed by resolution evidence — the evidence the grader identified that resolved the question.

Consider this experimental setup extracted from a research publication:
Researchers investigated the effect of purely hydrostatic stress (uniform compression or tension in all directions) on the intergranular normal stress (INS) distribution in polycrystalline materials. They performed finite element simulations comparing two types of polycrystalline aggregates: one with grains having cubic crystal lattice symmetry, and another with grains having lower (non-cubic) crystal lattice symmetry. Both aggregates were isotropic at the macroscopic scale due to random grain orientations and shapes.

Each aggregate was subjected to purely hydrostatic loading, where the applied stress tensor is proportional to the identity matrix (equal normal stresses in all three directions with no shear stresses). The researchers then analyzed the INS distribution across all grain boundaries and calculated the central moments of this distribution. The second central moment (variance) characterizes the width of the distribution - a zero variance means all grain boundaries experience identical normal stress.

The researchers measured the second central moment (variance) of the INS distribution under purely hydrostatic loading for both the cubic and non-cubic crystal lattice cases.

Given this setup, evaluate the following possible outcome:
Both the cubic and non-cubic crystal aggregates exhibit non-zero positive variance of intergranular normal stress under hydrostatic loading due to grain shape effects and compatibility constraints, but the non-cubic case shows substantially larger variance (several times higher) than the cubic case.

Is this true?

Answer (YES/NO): NO